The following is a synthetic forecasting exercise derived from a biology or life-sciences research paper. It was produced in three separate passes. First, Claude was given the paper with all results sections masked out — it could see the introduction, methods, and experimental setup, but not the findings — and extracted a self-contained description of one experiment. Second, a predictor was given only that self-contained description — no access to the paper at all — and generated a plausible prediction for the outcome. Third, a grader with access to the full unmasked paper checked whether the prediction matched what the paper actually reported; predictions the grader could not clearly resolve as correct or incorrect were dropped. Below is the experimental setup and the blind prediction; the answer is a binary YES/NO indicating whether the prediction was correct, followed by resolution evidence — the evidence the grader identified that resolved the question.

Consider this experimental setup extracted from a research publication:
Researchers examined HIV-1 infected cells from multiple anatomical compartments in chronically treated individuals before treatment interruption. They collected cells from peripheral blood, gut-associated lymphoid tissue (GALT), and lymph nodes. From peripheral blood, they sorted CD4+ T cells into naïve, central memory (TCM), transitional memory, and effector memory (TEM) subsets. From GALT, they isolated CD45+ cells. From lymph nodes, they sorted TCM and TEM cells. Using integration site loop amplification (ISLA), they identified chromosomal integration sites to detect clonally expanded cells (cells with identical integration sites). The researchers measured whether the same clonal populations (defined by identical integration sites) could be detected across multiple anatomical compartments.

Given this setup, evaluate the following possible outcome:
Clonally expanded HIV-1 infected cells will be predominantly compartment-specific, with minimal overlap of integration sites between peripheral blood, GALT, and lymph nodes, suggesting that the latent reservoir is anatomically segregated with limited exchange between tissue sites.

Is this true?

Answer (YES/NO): NO